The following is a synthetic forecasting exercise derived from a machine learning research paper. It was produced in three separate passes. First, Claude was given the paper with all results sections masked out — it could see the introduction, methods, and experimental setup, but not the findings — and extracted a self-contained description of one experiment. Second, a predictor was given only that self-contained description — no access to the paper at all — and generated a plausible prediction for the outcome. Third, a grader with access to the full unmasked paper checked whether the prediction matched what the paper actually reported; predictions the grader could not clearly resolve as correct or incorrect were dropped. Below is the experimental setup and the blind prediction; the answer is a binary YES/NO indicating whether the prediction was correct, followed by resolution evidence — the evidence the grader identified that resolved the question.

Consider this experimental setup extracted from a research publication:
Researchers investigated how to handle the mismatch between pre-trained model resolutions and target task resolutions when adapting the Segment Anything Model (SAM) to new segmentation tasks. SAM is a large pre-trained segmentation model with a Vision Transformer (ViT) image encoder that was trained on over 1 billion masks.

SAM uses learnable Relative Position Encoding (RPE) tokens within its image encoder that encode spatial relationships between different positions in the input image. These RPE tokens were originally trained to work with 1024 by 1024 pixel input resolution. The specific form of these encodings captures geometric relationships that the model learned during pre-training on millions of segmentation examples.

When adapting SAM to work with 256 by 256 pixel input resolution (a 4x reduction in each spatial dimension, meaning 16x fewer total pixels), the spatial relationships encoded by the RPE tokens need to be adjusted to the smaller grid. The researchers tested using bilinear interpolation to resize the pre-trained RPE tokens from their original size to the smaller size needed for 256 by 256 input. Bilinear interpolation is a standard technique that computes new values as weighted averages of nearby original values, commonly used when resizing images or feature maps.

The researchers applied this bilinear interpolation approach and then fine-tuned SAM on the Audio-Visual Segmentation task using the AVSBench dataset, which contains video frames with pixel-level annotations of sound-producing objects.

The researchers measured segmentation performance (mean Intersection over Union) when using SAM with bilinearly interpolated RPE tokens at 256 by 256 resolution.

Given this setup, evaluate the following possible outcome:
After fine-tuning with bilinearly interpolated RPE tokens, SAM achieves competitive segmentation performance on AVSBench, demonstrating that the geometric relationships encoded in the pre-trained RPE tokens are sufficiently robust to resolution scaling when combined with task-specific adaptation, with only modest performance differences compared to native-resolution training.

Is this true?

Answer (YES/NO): NO